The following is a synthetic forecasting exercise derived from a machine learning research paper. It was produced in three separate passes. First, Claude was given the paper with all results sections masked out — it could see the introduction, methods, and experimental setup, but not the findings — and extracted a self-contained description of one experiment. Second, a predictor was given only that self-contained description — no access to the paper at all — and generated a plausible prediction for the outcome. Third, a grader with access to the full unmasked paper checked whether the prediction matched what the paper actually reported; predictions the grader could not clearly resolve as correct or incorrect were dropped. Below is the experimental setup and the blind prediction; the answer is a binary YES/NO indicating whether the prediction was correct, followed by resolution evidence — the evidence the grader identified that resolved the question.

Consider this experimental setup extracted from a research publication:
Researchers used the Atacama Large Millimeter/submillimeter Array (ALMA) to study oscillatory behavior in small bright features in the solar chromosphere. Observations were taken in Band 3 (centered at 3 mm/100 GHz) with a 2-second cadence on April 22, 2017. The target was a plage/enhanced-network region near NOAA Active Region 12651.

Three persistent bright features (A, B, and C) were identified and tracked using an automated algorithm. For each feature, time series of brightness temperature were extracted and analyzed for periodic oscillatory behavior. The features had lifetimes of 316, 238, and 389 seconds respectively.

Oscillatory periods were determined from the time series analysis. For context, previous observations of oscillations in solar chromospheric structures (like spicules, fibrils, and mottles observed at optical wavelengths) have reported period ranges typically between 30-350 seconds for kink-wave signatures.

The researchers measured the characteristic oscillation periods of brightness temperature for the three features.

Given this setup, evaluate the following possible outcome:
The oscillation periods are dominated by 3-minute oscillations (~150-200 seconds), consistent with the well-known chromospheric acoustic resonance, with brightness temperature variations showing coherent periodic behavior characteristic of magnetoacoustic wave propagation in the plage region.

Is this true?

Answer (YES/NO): NO